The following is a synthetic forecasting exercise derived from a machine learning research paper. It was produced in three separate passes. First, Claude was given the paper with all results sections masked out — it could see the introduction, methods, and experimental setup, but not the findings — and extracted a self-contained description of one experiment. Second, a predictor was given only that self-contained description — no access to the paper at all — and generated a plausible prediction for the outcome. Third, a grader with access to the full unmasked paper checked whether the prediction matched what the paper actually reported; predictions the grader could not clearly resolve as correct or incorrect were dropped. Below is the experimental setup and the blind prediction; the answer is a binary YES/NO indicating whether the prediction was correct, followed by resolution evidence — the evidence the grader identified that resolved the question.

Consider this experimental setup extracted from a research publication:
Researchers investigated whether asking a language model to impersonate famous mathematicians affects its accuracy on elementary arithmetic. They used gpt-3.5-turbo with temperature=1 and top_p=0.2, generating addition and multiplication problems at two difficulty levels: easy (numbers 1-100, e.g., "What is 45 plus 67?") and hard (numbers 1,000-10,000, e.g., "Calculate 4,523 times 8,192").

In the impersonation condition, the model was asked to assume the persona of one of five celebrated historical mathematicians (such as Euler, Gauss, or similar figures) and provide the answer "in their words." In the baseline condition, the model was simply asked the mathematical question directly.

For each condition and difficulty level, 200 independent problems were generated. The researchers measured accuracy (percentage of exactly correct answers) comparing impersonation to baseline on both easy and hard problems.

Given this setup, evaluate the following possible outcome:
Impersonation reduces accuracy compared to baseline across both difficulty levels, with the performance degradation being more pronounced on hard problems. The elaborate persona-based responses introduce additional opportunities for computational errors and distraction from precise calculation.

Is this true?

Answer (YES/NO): NO